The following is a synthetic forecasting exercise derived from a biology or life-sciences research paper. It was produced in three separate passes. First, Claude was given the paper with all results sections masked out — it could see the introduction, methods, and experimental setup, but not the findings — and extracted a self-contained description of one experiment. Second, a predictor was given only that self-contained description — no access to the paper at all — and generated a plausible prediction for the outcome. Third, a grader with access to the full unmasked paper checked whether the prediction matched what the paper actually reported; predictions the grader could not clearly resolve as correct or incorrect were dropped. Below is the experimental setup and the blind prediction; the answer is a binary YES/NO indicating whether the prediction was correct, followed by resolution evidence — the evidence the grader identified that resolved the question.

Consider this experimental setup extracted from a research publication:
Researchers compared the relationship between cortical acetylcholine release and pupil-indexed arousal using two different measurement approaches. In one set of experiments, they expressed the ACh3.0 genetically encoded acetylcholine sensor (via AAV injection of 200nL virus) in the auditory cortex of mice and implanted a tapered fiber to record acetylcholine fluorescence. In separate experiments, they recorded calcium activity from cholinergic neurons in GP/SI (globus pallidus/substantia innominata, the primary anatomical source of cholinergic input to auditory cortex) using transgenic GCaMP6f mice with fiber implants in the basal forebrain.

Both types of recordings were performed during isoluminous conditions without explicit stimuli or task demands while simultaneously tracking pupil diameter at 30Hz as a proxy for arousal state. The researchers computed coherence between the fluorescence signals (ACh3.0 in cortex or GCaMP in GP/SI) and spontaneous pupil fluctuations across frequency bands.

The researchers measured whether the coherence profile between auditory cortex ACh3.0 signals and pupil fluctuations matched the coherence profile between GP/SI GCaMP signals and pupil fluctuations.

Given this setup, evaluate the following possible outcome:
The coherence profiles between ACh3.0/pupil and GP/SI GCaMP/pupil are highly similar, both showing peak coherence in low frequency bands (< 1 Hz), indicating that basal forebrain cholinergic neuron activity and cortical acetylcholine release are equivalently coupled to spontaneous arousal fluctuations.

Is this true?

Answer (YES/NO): NO